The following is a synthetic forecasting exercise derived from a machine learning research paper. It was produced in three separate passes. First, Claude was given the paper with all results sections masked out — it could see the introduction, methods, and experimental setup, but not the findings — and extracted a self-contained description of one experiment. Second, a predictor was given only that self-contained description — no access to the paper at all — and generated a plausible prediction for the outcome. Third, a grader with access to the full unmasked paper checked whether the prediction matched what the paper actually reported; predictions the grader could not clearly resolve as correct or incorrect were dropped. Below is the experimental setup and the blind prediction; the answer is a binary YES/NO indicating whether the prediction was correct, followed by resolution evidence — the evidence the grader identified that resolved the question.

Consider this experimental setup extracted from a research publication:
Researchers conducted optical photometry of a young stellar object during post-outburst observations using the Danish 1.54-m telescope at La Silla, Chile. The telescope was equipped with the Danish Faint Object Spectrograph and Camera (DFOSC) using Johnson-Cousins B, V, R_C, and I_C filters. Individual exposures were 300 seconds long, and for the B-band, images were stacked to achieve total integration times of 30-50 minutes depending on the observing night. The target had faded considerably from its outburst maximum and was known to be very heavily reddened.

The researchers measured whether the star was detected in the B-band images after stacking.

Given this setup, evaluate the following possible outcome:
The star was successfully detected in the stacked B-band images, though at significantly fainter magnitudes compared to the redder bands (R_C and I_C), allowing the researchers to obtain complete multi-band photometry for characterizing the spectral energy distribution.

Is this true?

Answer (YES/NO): NO